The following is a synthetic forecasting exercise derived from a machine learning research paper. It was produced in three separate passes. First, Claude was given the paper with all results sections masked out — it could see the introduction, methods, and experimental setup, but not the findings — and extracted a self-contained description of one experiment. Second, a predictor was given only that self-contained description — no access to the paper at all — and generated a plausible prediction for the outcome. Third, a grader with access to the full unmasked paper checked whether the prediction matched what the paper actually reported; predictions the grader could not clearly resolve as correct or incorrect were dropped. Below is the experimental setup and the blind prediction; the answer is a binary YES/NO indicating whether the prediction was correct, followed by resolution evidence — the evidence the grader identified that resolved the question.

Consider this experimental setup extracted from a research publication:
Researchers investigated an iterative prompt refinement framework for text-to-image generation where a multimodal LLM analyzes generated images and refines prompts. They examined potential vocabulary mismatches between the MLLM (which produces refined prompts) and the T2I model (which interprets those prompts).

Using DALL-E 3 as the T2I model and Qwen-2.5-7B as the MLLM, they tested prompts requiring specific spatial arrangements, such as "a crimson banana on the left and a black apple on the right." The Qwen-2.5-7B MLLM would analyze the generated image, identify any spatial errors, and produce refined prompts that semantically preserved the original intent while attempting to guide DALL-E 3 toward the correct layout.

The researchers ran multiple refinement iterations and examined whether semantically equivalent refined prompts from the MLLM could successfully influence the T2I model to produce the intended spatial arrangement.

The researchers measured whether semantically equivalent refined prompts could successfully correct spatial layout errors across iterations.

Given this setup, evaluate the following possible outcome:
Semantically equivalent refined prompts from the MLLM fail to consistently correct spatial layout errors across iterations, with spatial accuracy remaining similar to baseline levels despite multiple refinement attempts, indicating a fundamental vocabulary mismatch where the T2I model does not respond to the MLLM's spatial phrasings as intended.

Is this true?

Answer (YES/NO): YES